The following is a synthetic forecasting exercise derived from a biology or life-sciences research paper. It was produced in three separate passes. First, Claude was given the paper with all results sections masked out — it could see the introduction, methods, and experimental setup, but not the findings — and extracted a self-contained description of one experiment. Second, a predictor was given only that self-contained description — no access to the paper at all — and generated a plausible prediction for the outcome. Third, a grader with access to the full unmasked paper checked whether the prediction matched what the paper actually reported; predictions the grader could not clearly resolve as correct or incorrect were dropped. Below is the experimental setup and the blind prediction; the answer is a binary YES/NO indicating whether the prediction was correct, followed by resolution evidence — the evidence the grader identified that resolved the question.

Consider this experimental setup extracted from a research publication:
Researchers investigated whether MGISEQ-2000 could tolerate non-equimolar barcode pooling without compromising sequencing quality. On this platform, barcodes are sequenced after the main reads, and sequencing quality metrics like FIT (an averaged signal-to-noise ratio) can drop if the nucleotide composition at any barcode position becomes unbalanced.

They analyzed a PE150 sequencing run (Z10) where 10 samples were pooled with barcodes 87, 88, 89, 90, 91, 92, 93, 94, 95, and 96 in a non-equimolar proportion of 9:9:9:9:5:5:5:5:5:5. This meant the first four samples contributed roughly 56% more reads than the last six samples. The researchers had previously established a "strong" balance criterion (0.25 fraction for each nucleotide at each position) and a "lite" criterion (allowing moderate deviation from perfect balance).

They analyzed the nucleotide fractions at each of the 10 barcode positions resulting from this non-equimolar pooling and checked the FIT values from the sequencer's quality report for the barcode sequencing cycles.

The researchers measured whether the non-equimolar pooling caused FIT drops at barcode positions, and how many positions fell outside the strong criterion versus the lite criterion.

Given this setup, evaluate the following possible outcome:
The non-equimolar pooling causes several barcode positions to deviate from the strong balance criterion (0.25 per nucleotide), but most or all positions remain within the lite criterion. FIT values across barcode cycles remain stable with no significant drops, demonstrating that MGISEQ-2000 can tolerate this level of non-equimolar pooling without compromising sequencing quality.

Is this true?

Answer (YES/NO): YES